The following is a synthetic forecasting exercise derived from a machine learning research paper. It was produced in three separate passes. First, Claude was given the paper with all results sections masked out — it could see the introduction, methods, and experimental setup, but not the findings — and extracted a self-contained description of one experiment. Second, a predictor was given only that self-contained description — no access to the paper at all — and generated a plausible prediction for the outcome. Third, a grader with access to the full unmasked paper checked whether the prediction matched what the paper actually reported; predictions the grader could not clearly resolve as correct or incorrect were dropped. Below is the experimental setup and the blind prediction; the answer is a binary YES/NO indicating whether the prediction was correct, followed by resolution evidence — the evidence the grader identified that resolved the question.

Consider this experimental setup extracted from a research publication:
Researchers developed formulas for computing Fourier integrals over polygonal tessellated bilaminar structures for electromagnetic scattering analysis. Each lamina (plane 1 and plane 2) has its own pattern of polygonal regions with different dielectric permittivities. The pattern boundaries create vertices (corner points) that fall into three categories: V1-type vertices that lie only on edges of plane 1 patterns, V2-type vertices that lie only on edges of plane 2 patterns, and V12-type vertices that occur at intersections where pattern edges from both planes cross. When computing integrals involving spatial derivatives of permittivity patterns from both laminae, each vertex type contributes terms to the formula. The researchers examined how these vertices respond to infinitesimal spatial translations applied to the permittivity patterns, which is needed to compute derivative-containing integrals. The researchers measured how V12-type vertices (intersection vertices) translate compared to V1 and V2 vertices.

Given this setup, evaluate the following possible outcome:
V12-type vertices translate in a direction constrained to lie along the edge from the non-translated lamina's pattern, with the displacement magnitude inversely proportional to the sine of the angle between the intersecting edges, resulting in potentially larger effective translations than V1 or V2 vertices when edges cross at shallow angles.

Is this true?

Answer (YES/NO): YES